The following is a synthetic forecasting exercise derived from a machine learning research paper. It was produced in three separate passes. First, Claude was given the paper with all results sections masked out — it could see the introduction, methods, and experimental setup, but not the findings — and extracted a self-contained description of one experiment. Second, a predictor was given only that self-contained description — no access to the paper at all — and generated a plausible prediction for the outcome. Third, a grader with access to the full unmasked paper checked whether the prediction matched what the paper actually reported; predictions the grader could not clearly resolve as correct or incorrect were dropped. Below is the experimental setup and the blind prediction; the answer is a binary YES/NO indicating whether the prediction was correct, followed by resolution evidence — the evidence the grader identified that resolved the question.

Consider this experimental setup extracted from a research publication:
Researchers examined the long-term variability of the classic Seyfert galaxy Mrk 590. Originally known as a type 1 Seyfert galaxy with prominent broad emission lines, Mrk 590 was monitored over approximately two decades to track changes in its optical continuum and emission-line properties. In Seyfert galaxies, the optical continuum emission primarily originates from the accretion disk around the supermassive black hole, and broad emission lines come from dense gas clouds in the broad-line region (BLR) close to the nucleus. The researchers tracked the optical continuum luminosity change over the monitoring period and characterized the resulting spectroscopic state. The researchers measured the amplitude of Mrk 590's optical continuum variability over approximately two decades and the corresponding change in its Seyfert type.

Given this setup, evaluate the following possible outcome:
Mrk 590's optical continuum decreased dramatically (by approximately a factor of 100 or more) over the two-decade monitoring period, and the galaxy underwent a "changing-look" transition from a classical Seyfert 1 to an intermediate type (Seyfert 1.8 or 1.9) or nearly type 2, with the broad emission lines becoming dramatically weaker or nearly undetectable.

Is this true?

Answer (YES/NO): YES